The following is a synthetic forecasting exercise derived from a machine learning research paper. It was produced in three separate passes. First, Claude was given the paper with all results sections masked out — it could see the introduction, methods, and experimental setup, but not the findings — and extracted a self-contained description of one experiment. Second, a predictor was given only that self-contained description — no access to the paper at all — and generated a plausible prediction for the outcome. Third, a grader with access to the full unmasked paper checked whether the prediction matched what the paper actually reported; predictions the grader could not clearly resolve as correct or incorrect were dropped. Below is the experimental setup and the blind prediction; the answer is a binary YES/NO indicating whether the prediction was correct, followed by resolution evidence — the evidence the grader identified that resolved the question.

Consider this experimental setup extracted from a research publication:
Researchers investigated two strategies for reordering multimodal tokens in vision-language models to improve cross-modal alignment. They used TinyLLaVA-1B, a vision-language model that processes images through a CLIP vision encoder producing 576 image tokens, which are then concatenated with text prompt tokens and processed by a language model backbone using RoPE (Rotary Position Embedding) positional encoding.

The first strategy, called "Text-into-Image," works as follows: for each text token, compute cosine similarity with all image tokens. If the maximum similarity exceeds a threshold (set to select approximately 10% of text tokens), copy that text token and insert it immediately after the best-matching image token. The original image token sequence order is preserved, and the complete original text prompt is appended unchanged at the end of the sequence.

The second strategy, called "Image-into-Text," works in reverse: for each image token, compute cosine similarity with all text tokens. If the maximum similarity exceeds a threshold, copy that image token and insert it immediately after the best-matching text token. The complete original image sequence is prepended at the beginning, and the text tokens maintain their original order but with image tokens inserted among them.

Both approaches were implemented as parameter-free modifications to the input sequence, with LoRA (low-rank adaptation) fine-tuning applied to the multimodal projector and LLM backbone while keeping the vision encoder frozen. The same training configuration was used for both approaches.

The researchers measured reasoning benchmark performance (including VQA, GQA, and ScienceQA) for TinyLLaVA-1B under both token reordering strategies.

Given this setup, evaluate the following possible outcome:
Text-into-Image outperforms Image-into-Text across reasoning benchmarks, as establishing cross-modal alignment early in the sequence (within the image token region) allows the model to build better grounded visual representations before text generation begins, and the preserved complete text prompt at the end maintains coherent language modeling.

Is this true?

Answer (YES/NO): YES